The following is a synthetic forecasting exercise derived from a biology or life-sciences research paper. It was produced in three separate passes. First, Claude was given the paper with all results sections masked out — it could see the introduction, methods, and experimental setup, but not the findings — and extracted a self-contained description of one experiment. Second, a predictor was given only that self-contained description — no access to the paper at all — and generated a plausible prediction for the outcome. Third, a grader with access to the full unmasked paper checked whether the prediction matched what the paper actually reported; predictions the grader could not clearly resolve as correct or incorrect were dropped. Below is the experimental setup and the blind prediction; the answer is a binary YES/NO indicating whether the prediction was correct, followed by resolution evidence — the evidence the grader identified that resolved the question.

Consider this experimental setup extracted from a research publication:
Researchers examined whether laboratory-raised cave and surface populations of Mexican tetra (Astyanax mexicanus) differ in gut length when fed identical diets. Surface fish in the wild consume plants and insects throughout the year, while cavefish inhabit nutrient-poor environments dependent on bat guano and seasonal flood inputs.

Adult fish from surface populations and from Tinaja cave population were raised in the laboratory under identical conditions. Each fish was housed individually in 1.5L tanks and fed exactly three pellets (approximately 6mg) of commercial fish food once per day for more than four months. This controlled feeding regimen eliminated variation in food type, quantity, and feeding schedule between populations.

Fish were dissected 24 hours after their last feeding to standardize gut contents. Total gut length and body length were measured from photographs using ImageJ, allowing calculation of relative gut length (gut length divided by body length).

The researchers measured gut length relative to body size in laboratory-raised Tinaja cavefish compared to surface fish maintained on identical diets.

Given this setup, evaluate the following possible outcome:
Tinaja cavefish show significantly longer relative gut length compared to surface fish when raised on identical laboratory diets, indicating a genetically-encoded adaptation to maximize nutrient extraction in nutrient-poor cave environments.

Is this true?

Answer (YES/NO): NO